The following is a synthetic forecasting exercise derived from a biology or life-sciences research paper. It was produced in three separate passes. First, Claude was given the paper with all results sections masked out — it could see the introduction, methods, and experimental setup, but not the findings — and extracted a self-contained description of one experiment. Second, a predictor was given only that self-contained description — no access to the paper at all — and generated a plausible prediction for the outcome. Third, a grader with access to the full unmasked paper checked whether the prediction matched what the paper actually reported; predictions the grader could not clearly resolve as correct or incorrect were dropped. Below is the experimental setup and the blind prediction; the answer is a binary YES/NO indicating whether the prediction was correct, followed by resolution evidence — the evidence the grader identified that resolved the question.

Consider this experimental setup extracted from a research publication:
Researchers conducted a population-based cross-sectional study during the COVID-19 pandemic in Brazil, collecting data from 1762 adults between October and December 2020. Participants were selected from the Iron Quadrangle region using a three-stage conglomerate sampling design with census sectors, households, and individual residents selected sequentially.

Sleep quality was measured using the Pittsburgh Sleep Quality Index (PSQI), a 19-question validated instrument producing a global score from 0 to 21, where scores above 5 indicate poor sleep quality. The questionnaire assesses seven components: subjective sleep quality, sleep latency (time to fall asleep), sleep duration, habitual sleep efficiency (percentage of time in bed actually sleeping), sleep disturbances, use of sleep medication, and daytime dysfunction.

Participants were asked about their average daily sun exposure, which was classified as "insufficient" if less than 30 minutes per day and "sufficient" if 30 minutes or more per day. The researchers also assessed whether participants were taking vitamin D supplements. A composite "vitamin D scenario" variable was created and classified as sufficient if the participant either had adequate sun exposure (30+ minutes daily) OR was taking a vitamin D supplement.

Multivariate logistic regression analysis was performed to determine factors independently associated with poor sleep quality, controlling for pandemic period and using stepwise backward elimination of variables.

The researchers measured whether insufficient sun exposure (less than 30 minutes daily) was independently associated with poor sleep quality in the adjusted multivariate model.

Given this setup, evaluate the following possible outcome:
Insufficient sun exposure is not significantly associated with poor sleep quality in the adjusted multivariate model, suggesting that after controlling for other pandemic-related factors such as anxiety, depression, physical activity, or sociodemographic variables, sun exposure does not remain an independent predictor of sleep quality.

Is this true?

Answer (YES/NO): YES